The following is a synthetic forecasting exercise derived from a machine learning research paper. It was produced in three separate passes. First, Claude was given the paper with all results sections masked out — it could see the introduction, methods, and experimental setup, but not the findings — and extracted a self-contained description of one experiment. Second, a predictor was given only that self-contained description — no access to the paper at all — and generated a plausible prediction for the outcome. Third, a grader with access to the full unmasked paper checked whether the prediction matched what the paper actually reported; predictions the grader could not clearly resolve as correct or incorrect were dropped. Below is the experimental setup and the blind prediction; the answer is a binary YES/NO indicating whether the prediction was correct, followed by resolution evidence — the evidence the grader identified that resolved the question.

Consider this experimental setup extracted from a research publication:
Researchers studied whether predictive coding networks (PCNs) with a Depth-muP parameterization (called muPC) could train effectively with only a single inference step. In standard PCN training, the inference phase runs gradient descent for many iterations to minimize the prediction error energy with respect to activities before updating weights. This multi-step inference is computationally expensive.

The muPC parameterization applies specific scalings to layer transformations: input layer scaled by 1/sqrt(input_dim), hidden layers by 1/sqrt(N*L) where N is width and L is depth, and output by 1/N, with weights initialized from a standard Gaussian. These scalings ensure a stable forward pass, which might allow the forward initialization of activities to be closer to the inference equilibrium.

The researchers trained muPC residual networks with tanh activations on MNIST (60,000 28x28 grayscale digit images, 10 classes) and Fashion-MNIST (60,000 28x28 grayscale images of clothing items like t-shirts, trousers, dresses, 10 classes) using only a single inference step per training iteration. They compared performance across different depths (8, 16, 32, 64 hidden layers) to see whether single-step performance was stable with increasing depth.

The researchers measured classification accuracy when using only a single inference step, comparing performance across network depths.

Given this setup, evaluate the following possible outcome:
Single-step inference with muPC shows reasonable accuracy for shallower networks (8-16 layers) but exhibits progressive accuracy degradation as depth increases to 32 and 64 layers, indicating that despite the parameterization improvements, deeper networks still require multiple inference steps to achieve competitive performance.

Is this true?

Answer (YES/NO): YES